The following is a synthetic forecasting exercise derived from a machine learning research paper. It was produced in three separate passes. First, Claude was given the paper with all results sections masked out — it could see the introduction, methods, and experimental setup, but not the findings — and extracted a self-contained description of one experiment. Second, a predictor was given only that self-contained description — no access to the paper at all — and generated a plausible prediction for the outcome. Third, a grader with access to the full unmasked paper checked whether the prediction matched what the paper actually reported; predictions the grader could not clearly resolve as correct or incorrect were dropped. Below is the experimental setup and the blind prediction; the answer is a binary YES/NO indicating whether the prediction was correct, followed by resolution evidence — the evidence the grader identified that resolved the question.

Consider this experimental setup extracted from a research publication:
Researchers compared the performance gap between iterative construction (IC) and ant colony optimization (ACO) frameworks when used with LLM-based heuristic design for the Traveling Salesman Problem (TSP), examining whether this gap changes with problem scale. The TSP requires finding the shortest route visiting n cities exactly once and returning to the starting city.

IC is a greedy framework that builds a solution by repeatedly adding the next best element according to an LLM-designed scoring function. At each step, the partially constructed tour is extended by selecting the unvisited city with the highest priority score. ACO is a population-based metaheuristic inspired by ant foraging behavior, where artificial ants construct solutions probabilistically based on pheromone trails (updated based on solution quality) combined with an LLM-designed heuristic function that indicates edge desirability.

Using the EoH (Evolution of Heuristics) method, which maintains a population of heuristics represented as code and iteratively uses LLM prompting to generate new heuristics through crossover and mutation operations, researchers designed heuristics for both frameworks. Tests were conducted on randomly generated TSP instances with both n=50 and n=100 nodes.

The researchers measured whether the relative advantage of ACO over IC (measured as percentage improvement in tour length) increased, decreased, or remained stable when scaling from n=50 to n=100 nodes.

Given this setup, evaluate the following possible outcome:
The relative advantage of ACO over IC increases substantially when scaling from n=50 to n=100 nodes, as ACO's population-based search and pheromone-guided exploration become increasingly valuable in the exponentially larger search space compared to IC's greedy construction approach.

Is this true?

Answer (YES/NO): NO